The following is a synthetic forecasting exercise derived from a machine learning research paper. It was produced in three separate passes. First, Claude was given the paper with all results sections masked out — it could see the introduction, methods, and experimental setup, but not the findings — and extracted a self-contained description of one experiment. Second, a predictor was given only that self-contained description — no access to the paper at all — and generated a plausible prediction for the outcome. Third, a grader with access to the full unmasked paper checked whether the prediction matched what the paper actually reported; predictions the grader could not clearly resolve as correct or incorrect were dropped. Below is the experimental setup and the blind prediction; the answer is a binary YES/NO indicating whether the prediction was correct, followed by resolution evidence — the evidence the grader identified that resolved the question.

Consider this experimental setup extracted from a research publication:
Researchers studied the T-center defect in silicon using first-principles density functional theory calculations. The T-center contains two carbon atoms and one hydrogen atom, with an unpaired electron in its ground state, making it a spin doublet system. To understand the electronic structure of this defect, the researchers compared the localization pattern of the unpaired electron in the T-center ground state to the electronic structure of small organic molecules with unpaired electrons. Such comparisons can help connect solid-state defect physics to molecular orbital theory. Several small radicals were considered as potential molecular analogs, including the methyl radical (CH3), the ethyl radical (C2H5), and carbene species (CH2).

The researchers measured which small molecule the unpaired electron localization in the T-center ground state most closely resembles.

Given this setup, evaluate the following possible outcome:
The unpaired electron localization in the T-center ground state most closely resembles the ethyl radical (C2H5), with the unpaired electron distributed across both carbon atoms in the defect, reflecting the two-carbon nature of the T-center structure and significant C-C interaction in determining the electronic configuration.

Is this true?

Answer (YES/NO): NO